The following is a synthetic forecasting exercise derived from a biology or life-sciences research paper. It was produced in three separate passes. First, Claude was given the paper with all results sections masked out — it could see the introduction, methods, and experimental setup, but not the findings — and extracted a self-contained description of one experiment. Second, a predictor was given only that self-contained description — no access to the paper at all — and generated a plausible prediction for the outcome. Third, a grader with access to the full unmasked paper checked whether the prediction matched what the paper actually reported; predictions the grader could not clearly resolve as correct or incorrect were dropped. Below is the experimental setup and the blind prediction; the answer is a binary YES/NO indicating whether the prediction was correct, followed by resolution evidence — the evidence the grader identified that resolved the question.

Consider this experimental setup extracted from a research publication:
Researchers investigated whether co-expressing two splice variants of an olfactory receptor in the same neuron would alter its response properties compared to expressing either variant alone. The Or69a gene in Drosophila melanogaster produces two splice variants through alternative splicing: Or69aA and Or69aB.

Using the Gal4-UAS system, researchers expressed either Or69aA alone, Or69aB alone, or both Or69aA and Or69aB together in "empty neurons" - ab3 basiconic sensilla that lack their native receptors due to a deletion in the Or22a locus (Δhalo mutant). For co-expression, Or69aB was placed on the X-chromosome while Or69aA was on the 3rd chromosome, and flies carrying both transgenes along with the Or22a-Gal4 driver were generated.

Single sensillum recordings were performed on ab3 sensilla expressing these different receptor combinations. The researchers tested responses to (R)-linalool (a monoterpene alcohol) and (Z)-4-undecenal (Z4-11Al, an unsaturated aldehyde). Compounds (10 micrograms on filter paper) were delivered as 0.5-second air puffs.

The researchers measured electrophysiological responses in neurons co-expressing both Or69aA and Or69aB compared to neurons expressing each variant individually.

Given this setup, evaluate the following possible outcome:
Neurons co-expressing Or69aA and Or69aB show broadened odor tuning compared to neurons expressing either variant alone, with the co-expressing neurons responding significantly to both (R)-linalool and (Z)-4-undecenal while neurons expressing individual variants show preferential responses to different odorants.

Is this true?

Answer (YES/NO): YES